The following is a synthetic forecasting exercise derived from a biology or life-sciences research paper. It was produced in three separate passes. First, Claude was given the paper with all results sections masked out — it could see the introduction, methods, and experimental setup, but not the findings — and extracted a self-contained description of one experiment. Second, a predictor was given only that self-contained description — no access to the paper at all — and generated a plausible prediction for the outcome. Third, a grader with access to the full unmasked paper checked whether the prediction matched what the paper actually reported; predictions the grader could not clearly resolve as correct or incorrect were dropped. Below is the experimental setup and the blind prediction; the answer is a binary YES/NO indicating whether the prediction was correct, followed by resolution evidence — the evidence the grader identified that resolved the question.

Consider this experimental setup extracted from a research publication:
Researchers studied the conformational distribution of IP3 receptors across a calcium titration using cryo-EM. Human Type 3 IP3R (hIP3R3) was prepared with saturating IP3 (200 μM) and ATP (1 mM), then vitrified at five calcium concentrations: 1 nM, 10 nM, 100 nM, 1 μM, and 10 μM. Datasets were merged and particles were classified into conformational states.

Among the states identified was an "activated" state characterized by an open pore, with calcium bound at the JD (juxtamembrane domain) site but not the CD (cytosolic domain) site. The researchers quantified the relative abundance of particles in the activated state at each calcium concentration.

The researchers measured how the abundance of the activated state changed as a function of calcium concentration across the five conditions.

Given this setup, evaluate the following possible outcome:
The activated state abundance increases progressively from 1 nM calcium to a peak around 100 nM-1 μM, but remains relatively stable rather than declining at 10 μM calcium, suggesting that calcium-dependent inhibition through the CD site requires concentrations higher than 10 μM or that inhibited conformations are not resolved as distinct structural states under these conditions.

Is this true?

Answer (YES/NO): NO